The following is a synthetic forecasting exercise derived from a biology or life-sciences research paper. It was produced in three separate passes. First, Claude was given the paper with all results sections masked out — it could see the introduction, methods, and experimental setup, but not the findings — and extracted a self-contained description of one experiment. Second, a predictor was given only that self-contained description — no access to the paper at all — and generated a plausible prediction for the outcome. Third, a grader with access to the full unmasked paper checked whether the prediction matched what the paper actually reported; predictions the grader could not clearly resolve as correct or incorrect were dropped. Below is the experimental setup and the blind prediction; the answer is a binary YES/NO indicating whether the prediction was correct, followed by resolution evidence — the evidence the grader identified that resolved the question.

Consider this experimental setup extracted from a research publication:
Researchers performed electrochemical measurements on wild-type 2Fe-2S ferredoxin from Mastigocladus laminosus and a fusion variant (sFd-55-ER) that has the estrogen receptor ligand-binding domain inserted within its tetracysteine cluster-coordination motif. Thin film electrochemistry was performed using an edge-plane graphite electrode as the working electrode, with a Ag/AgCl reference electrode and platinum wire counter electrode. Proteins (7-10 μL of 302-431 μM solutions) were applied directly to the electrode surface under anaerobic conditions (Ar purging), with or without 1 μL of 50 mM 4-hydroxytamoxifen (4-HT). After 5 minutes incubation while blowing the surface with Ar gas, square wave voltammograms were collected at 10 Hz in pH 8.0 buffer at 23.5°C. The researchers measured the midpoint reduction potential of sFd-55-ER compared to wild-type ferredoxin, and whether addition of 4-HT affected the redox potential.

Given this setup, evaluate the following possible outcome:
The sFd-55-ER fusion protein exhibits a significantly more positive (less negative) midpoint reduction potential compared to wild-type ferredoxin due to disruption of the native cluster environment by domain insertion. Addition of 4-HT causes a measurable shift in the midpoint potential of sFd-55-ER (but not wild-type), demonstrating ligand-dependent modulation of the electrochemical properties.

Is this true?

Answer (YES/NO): YES